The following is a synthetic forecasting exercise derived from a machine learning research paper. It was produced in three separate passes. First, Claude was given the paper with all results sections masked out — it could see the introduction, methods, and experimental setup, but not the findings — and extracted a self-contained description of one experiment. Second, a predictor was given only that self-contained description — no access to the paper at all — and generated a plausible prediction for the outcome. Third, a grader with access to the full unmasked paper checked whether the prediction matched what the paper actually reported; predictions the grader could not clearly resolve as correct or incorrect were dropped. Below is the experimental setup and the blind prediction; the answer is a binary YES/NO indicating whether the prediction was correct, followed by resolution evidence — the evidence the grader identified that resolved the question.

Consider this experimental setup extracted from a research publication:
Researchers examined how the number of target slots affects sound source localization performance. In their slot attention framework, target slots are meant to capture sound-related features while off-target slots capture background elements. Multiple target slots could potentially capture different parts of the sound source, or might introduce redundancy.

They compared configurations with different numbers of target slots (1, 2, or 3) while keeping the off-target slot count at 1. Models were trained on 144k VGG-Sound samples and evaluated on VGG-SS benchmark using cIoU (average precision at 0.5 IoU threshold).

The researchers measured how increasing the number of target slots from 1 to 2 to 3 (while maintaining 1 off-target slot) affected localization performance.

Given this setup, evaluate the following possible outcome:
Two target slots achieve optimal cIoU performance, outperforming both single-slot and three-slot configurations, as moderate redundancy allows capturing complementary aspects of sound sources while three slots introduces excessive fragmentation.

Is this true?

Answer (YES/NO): NO